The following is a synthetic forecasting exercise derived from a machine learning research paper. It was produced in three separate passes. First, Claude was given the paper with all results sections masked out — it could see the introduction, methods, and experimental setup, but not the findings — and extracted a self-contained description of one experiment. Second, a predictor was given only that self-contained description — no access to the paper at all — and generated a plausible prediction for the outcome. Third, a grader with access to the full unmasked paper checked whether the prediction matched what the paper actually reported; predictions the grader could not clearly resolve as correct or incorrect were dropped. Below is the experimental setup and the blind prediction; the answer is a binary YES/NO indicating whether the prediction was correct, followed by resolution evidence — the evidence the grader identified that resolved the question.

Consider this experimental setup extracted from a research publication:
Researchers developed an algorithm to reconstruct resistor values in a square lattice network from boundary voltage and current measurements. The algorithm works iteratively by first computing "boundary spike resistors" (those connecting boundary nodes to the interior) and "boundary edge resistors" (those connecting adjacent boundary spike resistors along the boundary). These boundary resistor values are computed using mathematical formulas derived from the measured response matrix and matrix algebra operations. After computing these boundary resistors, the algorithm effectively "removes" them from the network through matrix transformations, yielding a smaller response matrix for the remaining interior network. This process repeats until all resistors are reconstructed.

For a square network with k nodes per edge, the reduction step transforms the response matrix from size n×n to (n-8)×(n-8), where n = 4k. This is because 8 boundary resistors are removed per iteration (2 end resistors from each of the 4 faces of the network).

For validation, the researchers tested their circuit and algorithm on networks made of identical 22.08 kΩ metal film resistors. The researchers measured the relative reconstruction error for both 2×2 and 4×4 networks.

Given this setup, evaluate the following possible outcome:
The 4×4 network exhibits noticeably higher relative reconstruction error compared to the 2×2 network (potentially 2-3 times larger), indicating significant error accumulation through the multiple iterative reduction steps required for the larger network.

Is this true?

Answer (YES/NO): NO